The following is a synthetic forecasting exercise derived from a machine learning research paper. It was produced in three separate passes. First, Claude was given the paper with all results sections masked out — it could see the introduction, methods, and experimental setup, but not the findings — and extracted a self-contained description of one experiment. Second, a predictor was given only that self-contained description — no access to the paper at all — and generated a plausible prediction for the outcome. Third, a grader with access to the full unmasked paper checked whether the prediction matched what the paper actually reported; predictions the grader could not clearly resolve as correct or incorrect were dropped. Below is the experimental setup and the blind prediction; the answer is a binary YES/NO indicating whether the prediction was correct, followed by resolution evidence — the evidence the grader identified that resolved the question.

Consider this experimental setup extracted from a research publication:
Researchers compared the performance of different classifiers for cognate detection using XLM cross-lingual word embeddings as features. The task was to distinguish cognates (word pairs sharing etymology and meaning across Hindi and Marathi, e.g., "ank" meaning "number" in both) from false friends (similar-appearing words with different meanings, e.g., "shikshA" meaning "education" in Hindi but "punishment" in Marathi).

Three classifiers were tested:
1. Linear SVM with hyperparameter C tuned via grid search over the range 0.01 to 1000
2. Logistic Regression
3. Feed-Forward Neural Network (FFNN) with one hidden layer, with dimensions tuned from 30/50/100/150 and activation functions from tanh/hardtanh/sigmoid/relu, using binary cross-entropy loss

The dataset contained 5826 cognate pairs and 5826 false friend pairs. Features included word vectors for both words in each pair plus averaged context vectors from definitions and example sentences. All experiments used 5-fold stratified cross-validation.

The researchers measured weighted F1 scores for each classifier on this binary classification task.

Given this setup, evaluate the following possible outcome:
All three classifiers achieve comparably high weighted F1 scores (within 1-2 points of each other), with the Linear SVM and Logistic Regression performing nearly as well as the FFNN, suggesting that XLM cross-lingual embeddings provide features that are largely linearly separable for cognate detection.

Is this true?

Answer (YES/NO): NO